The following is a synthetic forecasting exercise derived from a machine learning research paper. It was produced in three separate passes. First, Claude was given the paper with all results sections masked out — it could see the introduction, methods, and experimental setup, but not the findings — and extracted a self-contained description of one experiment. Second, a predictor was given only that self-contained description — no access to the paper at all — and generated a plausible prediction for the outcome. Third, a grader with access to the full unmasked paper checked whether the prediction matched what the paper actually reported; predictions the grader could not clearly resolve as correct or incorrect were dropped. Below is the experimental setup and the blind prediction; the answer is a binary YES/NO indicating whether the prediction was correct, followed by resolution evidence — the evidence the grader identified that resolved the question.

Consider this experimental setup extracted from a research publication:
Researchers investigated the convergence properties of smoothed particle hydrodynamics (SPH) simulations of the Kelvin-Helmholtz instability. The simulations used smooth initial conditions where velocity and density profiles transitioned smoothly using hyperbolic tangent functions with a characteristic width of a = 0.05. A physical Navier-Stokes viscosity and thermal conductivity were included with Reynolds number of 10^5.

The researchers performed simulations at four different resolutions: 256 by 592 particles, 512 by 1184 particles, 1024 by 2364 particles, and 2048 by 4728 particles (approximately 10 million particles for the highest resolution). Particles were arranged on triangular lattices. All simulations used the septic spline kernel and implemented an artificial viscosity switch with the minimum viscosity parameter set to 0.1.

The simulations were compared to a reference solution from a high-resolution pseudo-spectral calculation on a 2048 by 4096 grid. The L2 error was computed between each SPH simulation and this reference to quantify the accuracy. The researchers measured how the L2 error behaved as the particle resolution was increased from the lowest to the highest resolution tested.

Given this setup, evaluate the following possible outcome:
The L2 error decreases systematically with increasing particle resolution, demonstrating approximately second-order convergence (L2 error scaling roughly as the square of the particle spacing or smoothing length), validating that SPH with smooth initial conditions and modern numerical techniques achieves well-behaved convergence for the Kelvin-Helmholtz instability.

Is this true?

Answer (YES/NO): NO